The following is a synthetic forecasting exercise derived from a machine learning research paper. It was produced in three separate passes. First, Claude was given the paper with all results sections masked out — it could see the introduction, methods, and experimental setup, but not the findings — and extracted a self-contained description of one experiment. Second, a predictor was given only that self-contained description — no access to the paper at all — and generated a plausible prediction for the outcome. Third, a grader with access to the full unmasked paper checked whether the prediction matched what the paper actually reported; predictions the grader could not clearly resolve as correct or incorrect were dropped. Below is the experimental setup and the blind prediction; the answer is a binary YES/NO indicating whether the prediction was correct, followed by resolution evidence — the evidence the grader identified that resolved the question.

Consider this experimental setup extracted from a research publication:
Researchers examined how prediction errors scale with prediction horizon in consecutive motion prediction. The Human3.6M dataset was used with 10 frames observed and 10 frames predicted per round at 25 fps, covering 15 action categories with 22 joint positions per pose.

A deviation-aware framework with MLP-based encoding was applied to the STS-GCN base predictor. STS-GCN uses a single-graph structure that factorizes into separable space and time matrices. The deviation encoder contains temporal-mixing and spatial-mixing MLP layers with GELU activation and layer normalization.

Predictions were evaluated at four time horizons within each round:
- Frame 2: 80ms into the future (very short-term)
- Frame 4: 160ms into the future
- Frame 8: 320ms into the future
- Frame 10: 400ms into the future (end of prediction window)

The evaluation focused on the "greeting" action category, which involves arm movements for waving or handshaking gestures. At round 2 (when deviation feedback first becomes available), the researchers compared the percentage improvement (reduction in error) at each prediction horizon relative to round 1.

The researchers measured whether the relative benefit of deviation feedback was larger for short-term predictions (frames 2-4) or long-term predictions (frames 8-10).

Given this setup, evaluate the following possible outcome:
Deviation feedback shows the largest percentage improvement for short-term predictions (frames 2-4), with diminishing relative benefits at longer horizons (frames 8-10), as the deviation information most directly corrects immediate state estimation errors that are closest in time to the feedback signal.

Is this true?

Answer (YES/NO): YES